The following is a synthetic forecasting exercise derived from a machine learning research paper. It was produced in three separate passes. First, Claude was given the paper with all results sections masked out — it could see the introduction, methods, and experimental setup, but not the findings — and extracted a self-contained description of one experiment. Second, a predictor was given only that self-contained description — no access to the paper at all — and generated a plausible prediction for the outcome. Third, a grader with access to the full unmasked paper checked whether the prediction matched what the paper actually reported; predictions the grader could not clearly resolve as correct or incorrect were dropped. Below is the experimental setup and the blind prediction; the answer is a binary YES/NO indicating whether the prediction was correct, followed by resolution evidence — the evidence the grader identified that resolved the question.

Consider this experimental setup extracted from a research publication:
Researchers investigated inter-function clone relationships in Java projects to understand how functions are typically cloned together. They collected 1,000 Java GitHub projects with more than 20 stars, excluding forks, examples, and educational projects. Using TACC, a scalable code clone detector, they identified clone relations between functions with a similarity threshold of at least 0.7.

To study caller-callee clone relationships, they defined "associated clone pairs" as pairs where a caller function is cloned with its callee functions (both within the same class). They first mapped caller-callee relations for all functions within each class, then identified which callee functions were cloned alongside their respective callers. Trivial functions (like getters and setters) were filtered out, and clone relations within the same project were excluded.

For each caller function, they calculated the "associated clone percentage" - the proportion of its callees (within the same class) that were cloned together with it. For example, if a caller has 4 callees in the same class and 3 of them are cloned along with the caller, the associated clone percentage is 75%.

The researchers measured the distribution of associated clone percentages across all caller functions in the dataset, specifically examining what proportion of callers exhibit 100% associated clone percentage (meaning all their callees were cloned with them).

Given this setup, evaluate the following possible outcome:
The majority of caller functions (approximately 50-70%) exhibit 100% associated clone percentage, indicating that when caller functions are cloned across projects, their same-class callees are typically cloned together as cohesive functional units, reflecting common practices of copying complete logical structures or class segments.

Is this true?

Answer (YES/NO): NO